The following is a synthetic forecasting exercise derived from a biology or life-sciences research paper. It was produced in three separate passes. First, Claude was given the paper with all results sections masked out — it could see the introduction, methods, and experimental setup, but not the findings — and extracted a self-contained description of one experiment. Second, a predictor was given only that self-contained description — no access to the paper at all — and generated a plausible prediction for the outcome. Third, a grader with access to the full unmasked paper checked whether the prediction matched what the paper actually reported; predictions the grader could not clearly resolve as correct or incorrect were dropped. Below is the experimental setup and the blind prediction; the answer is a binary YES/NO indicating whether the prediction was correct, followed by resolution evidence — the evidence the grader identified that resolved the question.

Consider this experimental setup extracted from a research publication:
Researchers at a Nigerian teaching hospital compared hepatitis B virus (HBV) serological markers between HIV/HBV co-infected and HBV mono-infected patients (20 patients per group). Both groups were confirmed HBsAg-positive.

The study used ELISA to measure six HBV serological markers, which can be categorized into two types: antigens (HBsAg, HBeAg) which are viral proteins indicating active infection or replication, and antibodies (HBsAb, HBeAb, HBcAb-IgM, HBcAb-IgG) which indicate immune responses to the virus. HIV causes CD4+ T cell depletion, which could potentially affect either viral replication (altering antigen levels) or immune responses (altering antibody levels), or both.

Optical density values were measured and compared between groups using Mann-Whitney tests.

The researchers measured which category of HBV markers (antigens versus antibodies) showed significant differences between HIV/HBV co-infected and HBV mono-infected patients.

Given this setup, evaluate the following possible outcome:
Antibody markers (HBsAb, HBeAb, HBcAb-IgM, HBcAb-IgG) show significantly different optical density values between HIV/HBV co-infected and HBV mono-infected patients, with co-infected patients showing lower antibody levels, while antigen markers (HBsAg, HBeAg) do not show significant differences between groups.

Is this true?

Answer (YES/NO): NO